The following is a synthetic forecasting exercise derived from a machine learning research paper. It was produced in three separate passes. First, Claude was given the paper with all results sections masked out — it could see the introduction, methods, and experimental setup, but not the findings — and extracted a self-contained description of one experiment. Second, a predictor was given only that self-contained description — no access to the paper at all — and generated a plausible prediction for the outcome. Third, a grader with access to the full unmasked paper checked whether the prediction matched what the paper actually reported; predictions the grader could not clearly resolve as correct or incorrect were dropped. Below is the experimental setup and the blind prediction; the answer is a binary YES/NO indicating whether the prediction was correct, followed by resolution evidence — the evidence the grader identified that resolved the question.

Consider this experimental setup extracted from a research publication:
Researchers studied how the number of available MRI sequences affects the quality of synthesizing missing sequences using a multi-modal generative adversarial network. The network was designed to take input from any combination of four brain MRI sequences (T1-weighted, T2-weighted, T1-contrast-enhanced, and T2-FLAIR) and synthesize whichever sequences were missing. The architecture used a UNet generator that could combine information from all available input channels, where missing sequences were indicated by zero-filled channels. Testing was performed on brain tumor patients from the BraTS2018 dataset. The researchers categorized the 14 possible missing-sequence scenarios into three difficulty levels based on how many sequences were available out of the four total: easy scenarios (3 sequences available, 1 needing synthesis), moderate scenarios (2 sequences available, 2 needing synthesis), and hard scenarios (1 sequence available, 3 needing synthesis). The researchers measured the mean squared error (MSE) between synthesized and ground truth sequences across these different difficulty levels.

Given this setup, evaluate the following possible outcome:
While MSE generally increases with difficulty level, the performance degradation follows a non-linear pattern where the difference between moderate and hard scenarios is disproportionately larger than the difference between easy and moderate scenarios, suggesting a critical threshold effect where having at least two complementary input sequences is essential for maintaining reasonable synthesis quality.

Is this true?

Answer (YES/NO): NO